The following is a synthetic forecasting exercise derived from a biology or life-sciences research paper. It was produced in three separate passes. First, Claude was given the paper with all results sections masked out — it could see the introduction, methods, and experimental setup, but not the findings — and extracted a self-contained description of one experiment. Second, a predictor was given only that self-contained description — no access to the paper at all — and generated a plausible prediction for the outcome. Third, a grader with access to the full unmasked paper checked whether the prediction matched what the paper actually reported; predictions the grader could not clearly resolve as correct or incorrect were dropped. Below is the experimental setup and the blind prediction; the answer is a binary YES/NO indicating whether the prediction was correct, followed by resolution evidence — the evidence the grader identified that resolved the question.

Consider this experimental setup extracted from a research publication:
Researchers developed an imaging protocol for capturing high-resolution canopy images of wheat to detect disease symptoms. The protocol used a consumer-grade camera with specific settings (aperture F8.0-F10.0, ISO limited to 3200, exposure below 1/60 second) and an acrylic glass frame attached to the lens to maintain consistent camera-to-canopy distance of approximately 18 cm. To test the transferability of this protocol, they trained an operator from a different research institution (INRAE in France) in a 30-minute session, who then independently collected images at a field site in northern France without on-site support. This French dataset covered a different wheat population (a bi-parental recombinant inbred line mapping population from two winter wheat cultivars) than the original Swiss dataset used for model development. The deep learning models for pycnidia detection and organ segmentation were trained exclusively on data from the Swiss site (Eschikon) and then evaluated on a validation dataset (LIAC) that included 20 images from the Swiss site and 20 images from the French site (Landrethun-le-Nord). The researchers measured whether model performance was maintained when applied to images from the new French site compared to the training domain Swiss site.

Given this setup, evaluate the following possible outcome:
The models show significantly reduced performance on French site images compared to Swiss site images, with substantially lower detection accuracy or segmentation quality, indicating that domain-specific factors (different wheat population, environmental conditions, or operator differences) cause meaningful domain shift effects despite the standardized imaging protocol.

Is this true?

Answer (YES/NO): NO